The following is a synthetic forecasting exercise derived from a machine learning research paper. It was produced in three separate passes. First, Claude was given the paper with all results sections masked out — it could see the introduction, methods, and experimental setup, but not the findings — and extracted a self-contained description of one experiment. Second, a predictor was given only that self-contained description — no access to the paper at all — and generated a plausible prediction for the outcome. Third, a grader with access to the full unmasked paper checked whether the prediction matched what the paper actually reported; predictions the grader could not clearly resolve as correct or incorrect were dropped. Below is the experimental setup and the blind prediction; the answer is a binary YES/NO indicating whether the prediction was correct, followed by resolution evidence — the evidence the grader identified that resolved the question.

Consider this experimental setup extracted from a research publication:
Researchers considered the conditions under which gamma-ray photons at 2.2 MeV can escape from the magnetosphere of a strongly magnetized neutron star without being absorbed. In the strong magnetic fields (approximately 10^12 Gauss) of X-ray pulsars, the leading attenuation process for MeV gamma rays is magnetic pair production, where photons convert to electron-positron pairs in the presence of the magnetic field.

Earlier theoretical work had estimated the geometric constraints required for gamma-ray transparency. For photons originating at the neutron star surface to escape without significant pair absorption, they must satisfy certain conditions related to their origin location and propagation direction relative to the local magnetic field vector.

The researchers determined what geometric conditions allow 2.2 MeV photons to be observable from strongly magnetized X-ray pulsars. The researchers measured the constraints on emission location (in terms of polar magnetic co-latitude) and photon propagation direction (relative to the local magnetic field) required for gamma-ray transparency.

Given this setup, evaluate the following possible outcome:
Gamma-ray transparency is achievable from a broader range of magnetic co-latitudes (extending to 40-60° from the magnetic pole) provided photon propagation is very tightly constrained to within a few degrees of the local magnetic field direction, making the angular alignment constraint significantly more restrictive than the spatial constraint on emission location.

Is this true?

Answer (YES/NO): NO